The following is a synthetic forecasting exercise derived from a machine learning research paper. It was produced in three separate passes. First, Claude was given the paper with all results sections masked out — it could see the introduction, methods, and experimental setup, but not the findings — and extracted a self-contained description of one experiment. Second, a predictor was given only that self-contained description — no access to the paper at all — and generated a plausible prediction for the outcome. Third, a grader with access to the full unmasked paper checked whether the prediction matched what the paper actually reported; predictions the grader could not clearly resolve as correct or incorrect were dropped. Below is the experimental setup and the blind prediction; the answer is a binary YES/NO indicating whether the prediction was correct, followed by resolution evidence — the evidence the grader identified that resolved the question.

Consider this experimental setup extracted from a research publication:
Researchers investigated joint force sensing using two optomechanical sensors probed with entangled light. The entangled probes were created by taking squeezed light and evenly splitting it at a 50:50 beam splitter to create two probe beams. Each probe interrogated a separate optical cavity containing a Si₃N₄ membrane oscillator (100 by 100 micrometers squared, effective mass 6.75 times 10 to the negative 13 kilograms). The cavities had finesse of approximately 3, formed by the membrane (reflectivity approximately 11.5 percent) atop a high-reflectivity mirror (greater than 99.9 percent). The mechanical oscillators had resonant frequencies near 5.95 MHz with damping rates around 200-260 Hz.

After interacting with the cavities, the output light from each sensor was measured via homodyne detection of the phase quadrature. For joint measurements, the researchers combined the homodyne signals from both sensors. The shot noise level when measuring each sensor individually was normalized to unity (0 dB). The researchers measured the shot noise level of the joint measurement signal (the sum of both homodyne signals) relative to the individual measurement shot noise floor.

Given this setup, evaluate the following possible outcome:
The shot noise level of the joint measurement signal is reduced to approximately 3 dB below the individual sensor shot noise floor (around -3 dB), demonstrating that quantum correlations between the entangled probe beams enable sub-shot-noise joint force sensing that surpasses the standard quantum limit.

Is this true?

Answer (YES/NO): NO